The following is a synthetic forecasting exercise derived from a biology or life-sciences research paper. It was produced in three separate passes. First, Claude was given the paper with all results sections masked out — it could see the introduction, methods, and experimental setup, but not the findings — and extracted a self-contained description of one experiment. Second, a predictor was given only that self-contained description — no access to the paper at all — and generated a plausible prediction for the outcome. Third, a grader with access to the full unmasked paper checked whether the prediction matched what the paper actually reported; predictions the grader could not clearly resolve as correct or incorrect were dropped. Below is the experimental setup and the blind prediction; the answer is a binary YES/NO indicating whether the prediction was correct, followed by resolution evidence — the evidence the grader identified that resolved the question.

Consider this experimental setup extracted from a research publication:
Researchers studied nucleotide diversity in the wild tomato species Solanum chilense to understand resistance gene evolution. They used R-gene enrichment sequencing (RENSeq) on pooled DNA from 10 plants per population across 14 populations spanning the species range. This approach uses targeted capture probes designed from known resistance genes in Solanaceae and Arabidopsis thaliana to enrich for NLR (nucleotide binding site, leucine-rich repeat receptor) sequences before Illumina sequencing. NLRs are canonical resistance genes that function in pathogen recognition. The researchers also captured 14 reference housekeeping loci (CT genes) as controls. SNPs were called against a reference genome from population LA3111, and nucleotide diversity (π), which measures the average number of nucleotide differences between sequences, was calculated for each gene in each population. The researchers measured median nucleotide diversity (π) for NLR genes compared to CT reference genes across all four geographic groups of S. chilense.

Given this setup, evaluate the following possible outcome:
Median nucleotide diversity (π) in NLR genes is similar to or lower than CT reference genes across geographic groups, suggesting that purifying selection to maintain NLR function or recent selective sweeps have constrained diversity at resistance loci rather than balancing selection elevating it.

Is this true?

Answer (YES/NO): NO